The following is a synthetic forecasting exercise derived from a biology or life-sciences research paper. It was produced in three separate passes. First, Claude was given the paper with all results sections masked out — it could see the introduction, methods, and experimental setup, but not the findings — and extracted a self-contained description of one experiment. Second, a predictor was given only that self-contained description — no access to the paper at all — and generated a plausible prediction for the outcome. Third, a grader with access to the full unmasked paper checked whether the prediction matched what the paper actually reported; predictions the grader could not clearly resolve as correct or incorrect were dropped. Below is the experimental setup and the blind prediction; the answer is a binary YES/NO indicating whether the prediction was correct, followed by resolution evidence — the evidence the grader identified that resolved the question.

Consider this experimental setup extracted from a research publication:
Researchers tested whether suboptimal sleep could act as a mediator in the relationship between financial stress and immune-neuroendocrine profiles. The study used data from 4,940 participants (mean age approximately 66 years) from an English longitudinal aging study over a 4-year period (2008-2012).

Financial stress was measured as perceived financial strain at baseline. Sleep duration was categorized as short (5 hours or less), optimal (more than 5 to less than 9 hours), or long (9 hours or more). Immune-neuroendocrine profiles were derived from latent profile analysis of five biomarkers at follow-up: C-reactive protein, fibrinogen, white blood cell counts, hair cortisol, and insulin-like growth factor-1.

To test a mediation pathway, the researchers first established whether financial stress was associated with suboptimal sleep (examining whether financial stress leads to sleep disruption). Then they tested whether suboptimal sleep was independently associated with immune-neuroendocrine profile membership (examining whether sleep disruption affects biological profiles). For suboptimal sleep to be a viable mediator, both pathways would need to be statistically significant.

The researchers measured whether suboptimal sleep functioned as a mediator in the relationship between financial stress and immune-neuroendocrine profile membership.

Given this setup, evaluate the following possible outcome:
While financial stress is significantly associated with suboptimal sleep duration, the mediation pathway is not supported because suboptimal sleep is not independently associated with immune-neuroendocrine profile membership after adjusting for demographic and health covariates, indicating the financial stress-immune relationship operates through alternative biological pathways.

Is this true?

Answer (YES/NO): YES